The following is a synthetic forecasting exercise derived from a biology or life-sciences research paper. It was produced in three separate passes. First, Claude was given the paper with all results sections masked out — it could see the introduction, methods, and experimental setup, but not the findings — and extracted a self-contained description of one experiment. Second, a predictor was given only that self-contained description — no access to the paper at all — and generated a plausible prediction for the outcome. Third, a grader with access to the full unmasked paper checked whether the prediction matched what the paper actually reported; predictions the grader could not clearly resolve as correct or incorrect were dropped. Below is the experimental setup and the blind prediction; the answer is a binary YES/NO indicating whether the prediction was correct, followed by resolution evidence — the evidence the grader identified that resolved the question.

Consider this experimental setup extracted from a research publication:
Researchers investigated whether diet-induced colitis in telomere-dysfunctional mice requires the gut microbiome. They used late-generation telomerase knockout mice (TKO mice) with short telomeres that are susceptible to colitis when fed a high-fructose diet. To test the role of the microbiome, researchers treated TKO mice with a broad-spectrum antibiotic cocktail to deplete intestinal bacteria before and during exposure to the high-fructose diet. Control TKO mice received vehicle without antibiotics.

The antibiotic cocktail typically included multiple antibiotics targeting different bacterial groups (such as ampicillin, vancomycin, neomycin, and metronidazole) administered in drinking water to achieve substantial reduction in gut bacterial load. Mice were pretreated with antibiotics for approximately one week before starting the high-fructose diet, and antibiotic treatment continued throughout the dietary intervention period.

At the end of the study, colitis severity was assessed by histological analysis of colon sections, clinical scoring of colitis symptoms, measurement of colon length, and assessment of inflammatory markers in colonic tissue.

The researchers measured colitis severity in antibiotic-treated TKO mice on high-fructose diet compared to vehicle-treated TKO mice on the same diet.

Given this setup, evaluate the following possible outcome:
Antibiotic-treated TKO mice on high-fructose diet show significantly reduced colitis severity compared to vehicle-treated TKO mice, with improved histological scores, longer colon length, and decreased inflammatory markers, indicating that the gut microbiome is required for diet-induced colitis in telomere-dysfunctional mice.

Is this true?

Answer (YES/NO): YES